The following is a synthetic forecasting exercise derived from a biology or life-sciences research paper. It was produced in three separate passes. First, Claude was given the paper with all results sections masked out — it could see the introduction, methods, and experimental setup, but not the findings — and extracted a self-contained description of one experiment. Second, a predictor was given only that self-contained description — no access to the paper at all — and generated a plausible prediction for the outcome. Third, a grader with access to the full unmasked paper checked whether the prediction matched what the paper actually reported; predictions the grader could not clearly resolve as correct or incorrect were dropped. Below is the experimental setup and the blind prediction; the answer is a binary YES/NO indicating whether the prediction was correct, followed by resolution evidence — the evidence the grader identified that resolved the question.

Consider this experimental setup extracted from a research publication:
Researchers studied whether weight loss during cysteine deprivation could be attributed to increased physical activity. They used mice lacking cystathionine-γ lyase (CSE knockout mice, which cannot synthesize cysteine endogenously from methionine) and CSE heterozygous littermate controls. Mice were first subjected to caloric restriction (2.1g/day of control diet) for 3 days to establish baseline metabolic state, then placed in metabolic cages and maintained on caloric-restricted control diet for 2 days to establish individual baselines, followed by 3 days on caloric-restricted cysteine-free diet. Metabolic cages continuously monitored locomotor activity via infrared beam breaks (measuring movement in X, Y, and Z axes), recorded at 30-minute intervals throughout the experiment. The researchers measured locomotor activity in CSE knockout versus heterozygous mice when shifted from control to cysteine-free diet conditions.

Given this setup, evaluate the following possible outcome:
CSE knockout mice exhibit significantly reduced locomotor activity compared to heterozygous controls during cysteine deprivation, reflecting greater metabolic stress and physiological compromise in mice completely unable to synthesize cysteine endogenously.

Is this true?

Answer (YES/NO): NO